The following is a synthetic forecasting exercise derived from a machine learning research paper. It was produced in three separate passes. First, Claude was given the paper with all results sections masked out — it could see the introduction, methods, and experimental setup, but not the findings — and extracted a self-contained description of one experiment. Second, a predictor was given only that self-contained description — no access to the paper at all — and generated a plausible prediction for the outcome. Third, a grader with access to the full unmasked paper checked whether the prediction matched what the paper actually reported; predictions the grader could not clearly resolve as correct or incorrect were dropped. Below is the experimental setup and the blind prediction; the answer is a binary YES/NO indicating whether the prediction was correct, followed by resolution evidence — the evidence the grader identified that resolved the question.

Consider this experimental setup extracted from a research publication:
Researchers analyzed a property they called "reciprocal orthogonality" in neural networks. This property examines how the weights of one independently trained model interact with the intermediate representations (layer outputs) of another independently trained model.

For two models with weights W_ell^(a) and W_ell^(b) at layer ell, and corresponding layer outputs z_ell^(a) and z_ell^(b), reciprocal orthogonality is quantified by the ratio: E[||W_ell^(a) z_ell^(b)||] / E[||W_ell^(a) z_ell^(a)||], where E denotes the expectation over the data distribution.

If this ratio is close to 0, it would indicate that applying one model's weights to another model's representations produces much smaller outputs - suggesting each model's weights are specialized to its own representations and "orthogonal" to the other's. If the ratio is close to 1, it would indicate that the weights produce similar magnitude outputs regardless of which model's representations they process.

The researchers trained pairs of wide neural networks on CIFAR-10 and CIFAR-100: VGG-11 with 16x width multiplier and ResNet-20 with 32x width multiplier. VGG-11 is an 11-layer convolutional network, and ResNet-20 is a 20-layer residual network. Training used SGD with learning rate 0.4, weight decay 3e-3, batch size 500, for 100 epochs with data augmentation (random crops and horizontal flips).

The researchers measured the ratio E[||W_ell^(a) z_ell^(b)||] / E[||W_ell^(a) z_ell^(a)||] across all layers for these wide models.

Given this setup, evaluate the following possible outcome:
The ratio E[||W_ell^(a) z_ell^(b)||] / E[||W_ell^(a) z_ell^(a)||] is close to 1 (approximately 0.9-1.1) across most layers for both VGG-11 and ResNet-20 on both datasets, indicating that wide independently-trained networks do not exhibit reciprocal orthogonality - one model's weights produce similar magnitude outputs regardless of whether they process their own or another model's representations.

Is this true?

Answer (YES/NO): NO